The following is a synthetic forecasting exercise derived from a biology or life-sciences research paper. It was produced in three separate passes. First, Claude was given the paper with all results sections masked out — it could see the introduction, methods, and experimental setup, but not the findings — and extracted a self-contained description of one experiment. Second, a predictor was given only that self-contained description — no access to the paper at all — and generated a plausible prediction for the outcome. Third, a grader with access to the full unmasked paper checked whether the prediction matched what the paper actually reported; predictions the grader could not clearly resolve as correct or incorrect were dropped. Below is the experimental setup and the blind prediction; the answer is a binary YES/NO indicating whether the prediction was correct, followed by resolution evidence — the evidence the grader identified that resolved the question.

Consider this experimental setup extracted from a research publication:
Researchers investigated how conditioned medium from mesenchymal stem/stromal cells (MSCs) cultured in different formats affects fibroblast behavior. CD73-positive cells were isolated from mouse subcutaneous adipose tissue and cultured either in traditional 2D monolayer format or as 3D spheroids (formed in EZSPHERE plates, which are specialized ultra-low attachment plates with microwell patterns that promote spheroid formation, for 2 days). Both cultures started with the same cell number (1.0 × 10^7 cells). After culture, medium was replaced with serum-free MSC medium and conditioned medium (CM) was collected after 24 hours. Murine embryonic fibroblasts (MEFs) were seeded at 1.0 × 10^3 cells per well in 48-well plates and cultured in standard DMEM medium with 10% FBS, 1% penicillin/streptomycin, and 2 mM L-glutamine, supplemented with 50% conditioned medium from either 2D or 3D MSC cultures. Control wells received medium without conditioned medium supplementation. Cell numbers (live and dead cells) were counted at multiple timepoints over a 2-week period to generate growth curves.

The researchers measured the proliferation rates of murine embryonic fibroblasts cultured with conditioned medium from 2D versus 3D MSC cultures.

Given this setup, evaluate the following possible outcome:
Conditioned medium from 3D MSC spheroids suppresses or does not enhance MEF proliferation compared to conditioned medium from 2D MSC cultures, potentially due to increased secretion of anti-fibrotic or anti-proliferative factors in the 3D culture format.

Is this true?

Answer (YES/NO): YES